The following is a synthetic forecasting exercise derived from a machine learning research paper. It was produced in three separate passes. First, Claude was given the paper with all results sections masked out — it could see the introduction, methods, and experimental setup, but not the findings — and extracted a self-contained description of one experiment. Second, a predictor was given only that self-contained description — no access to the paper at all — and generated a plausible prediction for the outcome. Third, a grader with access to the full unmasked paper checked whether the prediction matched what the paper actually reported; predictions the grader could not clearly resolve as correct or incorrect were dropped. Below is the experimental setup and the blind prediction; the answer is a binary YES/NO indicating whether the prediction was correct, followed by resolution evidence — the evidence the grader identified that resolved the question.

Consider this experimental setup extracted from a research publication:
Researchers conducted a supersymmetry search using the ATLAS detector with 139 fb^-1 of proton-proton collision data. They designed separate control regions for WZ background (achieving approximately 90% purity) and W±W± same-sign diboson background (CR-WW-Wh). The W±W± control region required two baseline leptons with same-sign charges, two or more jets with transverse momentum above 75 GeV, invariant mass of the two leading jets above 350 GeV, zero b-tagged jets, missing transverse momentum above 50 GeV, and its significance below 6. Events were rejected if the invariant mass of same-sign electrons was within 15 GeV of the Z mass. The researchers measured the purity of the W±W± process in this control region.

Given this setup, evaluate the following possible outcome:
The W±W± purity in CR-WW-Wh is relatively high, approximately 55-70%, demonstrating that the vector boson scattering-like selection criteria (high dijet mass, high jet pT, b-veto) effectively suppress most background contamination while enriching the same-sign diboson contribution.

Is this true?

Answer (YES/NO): NO